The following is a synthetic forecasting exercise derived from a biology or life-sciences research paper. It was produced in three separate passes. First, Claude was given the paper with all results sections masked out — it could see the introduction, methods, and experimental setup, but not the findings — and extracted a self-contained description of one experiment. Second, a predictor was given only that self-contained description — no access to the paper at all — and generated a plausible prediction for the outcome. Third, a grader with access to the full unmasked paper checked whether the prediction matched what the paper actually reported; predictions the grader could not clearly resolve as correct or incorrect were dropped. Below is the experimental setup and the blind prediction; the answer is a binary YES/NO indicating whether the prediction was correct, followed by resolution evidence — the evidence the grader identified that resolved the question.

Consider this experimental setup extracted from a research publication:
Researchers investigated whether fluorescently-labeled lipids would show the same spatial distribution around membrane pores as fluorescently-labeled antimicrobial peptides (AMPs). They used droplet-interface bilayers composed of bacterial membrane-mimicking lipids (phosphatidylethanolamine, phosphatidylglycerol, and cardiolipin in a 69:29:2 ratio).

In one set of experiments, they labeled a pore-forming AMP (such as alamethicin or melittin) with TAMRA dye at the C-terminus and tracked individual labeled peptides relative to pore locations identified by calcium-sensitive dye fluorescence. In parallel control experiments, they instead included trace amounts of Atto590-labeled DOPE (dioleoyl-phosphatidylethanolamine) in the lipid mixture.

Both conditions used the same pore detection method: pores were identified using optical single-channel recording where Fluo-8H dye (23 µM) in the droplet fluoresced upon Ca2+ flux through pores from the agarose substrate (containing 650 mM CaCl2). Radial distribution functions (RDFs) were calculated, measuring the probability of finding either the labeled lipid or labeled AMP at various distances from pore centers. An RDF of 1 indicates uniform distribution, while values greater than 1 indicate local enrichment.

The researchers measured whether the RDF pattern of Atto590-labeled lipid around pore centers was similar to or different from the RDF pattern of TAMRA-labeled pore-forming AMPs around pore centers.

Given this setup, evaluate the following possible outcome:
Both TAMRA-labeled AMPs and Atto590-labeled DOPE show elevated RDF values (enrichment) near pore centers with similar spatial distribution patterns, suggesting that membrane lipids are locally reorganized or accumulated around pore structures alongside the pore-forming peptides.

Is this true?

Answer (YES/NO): NO